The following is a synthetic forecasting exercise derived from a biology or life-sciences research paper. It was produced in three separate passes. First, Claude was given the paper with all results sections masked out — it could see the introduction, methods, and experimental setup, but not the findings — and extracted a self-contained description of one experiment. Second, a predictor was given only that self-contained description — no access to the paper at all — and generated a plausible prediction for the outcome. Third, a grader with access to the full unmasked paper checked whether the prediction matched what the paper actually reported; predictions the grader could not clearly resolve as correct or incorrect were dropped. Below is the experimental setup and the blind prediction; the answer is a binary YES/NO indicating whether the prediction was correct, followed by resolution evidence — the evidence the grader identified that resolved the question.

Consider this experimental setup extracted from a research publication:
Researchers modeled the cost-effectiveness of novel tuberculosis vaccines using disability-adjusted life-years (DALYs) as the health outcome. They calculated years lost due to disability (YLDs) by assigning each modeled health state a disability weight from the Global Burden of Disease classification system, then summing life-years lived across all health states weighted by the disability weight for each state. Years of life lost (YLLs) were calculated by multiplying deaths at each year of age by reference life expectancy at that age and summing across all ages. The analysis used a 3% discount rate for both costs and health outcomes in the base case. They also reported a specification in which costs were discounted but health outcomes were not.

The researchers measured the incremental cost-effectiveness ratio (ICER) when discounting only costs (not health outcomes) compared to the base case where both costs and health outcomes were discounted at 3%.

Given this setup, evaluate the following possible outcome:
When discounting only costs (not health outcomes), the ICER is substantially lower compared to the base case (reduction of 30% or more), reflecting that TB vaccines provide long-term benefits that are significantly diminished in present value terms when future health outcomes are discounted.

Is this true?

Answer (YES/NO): YES